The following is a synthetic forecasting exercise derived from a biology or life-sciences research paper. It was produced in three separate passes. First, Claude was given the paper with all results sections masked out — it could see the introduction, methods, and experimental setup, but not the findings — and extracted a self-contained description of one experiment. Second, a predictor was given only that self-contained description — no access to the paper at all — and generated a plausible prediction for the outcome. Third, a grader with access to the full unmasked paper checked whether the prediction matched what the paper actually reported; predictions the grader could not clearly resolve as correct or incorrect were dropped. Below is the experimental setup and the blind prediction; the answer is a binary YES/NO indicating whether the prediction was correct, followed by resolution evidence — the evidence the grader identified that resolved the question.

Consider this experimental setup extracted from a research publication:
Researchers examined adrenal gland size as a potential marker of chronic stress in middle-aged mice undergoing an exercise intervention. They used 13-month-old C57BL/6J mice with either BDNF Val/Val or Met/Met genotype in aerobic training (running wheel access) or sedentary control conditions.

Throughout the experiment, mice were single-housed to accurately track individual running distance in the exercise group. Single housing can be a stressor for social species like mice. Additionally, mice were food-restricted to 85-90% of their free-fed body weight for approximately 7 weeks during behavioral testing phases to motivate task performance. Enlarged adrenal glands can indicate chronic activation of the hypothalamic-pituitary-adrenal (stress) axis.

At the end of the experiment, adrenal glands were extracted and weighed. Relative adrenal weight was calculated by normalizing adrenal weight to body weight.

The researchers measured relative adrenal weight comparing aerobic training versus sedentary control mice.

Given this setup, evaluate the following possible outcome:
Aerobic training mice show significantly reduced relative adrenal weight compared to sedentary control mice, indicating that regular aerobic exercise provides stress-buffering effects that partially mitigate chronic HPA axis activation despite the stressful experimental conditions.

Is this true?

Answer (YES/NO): NO